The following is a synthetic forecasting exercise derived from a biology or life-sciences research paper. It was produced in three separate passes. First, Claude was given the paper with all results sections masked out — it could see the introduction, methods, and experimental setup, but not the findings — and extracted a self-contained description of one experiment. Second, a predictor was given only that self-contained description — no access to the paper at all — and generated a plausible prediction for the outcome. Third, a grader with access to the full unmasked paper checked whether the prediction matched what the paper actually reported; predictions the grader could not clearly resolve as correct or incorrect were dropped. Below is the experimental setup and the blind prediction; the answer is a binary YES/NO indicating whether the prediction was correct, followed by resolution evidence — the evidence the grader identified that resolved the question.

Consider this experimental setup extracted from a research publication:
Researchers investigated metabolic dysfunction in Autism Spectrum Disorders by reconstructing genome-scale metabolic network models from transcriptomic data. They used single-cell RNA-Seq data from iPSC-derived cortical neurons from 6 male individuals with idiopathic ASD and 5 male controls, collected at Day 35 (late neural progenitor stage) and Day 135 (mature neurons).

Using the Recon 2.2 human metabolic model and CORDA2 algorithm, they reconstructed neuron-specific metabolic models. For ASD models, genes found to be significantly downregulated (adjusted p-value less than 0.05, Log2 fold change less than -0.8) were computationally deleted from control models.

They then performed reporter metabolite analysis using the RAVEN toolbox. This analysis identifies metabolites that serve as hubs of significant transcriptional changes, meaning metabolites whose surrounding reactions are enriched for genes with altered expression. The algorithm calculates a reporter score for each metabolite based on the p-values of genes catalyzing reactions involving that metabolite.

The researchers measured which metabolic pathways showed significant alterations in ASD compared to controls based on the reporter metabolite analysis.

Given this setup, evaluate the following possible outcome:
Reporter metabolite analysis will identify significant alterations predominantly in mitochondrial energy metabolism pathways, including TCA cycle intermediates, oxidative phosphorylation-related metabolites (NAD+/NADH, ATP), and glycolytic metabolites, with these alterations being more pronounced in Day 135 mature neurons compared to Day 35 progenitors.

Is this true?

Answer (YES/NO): NO